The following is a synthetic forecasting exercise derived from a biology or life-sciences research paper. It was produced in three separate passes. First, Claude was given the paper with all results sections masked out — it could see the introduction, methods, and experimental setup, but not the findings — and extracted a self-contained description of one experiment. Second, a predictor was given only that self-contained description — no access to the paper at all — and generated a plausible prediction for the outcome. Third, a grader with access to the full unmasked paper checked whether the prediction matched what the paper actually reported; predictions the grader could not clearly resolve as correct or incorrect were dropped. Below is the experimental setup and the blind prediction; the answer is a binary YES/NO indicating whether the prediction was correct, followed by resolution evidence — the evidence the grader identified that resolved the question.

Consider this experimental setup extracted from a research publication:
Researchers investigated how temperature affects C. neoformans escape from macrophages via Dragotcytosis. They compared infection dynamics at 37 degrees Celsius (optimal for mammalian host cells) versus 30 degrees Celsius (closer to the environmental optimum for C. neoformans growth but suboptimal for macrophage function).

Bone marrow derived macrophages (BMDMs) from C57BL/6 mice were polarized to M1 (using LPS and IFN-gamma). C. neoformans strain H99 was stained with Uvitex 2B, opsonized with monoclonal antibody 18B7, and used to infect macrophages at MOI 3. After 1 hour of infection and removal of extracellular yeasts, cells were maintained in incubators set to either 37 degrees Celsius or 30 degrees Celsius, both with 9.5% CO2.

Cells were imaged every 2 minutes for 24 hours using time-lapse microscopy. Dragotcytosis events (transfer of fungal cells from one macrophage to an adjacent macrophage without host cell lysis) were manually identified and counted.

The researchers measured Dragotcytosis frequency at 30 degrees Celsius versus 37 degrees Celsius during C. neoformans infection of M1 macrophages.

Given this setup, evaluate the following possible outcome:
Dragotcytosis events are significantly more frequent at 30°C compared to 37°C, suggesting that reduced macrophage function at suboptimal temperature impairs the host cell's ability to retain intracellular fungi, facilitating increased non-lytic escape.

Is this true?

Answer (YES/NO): NO